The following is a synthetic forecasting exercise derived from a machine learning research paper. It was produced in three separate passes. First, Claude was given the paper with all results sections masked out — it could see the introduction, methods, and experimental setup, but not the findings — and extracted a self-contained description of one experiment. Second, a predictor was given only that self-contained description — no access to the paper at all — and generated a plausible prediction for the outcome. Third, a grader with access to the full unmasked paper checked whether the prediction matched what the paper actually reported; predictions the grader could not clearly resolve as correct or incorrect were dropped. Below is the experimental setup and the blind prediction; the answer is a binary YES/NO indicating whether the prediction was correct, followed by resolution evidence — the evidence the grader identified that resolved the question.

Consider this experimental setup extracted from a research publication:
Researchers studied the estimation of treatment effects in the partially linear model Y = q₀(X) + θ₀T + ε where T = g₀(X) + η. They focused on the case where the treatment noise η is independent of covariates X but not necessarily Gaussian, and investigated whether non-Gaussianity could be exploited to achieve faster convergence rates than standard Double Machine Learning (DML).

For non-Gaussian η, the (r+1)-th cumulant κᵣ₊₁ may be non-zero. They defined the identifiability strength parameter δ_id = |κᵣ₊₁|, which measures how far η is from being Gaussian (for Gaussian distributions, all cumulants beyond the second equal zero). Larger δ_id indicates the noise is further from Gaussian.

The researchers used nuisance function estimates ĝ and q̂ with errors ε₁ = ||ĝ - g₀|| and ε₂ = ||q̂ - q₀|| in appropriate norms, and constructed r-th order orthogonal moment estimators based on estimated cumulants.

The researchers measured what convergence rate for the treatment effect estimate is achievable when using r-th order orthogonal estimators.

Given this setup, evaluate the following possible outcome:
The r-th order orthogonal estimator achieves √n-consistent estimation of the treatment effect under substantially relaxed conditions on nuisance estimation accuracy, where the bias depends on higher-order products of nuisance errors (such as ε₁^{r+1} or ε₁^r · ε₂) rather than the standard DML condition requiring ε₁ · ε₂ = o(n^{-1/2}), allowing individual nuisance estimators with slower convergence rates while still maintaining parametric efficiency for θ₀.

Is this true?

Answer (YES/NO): YES